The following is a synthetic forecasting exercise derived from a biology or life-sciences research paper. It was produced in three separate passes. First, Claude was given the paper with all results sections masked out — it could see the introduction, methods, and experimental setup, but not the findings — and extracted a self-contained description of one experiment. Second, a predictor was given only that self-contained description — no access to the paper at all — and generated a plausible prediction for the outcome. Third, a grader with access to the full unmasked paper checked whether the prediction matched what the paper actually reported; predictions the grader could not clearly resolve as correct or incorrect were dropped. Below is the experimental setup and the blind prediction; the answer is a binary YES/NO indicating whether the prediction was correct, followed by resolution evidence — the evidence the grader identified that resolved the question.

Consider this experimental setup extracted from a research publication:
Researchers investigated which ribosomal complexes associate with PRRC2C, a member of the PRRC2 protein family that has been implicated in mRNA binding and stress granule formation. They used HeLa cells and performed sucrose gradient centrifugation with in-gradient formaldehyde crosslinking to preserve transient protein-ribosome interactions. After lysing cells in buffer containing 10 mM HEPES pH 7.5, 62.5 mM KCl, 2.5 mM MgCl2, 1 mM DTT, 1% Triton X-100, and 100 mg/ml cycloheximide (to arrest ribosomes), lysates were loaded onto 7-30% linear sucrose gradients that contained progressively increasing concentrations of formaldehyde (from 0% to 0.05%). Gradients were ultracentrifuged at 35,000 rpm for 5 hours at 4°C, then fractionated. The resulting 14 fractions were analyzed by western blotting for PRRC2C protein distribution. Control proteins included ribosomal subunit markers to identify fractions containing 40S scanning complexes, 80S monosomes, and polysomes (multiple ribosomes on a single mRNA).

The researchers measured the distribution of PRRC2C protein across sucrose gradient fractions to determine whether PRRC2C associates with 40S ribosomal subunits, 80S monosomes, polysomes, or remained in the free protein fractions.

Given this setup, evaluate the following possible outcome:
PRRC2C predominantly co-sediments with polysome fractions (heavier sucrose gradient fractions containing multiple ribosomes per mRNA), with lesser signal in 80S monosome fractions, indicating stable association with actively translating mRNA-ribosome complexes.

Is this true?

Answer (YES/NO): NO